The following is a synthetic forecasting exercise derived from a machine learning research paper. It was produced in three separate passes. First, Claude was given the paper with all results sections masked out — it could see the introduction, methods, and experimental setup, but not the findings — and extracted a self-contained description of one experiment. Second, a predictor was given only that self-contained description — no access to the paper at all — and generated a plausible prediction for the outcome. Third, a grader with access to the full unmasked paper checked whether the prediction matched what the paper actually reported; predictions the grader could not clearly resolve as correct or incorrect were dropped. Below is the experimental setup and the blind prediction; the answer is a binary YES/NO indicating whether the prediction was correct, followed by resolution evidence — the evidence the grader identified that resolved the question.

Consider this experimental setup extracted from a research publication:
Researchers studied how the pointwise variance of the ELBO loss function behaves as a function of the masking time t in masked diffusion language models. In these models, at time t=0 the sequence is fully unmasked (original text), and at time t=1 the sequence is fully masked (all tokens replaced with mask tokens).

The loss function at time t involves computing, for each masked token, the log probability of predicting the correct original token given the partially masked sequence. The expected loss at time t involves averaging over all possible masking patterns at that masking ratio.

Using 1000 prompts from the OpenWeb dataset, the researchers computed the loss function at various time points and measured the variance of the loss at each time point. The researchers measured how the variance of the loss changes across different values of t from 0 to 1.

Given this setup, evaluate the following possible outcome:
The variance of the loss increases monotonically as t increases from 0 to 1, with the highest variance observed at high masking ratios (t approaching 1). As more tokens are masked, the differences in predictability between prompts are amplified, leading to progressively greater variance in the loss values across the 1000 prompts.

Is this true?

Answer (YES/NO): NO